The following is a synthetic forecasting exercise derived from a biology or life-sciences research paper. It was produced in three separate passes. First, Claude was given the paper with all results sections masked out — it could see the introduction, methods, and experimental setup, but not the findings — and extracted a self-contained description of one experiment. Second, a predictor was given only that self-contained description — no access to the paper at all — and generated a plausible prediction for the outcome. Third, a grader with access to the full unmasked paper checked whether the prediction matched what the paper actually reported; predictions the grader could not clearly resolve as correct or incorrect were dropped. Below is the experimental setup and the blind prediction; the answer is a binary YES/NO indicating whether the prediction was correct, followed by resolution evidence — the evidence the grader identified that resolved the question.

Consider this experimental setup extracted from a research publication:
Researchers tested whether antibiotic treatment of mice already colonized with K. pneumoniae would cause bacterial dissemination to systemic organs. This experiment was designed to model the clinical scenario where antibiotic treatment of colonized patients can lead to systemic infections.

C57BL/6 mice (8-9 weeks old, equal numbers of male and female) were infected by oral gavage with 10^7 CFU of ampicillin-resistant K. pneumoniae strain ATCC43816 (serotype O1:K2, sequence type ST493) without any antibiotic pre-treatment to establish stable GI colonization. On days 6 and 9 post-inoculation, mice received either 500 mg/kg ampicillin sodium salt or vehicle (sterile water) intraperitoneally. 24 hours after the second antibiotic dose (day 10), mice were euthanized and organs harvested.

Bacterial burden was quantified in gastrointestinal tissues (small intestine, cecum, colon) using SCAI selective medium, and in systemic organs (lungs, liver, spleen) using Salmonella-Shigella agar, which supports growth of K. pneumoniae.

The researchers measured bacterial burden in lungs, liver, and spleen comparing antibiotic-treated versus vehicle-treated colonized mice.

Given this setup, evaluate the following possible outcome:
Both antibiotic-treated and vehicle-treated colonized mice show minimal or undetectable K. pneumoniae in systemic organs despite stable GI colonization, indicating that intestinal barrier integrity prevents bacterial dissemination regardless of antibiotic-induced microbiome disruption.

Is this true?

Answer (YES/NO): NO